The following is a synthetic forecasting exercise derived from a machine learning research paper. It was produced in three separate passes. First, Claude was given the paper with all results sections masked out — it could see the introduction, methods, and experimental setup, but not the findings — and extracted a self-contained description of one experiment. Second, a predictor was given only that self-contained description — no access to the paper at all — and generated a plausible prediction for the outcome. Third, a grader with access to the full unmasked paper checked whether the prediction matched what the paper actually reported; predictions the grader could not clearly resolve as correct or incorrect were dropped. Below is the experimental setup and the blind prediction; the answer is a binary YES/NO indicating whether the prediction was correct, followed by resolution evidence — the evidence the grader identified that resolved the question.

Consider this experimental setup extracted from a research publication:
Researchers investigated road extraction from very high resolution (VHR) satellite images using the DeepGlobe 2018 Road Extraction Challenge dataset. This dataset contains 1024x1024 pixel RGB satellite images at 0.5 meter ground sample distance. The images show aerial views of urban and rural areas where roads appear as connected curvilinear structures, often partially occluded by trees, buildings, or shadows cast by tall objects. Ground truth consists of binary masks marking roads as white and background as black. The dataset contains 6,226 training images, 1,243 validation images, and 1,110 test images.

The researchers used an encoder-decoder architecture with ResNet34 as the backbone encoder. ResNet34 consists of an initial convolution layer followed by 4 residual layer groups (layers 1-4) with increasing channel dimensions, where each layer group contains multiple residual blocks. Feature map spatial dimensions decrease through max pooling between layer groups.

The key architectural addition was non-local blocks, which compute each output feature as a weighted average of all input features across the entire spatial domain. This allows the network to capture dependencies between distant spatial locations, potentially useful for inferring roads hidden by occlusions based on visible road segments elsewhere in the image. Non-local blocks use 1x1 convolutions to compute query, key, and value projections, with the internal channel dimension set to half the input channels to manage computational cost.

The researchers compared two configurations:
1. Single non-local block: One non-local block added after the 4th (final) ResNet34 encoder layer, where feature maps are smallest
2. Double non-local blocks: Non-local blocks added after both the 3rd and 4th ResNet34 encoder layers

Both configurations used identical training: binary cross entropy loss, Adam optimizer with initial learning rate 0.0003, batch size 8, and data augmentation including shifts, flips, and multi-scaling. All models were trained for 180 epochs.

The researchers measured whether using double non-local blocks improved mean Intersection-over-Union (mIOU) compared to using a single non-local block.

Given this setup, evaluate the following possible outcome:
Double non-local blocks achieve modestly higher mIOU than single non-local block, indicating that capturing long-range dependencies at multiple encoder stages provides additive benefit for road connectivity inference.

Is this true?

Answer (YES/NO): YES